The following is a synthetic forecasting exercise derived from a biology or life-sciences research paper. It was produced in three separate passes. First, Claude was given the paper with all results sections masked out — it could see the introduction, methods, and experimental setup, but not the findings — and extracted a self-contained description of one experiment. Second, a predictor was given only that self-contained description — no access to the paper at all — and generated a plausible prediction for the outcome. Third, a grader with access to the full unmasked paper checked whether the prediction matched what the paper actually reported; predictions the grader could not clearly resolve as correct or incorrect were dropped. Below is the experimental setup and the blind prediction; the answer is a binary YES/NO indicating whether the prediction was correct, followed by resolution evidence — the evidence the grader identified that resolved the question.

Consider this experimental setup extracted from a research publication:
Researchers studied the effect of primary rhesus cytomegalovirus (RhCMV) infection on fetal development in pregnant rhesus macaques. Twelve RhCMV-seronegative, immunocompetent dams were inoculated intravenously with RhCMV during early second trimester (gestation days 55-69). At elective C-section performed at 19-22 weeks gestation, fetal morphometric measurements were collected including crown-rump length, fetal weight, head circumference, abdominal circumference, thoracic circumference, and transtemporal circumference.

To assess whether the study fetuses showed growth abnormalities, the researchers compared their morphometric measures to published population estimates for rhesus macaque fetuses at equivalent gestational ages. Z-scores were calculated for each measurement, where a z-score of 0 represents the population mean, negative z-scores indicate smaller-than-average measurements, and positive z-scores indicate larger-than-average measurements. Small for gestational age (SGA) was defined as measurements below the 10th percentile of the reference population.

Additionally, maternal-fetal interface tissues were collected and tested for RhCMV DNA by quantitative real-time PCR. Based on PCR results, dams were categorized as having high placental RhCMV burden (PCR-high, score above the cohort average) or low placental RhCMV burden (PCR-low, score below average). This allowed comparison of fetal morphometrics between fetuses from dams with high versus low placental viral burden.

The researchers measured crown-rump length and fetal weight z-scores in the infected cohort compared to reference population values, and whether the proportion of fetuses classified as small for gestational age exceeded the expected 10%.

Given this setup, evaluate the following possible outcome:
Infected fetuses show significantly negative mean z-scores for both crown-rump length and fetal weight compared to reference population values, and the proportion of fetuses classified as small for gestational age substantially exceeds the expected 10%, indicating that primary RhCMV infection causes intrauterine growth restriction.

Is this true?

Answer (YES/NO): NO